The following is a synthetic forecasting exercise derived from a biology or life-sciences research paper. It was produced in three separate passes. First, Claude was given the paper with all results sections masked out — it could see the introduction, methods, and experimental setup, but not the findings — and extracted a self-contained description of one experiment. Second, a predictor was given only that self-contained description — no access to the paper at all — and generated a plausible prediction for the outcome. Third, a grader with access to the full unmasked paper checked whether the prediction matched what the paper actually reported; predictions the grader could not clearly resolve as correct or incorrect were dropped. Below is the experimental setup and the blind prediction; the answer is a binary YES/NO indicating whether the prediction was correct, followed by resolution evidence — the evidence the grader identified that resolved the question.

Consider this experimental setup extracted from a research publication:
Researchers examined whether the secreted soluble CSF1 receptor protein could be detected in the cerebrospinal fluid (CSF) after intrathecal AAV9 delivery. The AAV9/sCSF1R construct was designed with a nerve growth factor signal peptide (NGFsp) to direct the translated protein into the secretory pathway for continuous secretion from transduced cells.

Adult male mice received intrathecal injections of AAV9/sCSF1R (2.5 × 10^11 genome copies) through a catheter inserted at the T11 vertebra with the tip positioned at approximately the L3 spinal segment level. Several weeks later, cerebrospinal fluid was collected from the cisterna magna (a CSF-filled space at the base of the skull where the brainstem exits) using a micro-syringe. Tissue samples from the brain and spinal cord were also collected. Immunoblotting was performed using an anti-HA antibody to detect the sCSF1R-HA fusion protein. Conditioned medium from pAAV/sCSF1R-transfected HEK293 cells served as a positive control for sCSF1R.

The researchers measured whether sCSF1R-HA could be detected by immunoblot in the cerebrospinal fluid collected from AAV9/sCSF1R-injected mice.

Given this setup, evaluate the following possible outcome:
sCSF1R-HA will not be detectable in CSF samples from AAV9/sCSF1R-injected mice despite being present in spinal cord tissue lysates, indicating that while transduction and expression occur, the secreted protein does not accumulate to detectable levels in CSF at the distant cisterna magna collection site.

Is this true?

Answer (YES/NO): NO